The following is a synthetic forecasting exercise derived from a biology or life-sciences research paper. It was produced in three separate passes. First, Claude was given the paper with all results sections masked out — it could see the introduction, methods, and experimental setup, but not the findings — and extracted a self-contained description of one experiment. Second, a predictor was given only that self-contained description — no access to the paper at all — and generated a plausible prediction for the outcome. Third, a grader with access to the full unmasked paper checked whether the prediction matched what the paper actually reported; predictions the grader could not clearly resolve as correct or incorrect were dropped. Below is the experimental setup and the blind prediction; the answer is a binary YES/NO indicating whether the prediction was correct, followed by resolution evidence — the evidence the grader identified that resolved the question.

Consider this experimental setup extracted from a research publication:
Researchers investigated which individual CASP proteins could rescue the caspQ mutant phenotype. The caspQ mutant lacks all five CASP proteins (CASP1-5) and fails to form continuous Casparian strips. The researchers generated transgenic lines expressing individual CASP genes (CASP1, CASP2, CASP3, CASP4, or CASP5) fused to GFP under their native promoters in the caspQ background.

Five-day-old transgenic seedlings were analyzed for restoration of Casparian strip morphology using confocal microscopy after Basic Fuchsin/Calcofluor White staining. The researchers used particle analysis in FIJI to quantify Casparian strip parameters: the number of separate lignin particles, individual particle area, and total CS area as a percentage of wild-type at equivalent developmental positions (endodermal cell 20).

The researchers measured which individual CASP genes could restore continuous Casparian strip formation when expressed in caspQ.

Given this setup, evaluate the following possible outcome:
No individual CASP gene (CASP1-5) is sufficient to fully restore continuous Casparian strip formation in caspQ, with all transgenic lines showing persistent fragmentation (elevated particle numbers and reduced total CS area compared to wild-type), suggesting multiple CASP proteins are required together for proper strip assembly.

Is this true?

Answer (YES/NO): YES